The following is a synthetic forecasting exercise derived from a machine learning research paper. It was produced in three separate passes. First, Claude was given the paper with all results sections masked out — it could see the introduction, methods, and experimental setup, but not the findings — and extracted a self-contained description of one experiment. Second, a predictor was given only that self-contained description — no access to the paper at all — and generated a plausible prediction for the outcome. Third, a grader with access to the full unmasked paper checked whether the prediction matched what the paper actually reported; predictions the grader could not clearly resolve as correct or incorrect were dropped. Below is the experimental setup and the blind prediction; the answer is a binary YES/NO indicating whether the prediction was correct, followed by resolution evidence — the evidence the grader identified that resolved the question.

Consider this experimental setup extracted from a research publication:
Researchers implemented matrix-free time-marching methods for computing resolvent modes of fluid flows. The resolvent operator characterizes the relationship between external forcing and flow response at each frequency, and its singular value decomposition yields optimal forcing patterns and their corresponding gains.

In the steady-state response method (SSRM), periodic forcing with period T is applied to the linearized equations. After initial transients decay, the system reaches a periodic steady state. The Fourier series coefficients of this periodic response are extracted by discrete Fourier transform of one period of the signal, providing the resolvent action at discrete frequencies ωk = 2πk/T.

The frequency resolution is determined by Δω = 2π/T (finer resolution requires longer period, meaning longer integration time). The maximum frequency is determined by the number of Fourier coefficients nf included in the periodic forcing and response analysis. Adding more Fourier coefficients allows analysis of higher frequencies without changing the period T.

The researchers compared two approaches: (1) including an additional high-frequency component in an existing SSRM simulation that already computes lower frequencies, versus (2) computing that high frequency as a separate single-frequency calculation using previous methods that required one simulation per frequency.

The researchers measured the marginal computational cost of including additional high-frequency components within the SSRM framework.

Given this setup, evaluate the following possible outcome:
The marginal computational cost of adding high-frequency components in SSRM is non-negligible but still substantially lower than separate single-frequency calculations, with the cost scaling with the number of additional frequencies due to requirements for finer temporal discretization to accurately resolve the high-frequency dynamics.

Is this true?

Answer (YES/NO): NO